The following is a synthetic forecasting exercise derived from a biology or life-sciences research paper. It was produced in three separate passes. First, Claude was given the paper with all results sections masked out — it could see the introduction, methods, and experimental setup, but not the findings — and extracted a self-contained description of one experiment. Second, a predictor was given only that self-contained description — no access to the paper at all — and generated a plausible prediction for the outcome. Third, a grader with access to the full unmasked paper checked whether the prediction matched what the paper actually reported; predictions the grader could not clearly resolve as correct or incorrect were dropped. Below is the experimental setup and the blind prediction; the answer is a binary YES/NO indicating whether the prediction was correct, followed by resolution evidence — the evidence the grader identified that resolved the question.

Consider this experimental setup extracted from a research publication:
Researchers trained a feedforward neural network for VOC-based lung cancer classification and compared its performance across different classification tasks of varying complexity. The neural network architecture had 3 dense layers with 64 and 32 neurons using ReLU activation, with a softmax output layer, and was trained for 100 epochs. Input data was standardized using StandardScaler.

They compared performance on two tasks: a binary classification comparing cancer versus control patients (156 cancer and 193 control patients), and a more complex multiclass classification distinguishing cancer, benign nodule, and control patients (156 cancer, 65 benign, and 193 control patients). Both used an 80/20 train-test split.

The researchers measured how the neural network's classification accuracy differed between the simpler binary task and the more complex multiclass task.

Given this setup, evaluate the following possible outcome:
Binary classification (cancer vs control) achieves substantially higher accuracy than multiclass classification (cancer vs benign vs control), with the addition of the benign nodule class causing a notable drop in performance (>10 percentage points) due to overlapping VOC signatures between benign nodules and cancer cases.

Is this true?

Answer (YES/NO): YES